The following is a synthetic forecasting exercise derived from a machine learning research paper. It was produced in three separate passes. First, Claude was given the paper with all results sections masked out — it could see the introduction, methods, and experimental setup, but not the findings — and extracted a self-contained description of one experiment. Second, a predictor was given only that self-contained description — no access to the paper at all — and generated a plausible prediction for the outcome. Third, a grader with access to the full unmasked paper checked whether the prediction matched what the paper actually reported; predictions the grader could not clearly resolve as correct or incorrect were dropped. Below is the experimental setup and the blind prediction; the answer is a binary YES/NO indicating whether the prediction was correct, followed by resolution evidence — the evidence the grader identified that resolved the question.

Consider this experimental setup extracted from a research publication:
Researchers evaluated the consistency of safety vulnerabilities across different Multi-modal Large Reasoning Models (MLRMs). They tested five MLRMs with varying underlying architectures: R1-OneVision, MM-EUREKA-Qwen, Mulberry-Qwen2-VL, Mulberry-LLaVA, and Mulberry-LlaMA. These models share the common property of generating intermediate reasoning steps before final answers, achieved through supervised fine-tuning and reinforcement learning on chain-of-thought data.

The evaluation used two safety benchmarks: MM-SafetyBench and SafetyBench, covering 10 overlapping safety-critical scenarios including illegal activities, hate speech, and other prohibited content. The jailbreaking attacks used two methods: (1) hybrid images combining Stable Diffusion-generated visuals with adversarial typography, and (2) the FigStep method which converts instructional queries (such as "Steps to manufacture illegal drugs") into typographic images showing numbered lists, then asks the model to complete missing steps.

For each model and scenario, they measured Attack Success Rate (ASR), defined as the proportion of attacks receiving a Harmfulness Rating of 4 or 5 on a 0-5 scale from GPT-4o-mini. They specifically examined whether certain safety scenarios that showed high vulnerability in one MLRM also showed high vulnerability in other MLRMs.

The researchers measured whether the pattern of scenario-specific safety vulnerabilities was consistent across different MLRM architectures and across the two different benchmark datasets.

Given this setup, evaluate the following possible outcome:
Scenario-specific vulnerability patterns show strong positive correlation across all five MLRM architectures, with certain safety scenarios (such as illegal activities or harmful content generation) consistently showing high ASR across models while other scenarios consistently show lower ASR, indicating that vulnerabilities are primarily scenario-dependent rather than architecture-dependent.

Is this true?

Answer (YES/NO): YES